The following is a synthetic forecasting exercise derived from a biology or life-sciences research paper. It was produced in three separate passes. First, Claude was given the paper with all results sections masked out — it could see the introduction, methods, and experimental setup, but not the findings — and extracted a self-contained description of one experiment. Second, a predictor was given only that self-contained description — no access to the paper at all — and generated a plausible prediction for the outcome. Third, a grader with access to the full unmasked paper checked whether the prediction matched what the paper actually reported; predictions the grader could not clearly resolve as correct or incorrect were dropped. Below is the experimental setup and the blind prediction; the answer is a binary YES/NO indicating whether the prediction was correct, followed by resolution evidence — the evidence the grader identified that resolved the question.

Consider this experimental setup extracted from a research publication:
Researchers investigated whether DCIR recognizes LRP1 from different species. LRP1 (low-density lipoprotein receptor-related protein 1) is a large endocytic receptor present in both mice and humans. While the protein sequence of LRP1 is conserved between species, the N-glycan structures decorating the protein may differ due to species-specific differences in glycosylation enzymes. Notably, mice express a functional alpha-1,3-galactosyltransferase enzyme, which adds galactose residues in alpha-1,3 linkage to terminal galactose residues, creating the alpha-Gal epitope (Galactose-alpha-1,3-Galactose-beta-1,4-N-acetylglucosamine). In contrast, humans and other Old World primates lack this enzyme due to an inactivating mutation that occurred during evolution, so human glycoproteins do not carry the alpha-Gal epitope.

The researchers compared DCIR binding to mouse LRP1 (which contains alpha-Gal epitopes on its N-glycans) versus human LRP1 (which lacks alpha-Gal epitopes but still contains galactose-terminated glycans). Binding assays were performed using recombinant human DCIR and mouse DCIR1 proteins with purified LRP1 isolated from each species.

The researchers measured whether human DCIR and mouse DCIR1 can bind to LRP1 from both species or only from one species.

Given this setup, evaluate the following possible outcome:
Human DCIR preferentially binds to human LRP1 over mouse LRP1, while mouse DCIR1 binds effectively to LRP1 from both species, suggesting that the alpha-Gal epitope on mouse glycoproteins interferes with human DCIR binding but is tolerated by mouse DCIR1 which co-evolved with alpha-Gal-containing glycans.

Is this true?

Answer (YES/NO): NO